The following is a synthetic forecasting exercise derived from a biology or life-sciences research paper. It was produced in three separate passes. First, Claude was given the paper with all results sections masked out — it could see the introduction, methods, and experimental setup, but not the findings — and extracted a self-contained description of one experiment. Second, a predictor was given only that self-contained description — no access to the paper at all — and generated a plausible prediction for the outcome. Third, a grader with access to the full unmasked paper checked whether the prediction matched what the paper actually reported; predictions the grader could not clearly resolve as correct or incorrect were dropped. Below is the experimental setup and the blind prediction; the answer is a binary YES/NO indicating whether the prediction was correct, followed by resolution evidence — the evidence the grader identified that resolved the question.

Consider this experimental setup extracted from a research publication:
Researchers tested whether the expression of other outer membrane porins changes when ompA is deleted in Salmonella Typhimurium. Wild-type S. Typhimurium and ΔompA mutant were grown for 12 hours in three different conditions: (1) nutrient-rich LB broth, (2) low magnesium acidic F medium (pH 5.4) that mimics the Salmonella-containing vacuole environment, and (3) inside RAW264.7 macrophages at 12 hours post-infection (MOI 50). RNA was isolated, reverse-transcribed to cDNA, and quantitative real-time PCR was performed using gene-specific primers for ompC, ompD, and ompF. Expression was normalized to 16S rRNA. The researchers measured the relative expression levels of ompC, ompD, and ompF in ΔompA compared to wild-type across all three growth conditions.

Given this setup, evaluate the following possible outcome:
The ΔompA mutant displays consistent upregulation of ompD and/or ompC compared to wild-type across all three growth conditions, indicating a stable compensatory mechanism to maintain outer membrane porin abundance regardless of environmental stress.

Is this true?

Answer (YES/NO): YES